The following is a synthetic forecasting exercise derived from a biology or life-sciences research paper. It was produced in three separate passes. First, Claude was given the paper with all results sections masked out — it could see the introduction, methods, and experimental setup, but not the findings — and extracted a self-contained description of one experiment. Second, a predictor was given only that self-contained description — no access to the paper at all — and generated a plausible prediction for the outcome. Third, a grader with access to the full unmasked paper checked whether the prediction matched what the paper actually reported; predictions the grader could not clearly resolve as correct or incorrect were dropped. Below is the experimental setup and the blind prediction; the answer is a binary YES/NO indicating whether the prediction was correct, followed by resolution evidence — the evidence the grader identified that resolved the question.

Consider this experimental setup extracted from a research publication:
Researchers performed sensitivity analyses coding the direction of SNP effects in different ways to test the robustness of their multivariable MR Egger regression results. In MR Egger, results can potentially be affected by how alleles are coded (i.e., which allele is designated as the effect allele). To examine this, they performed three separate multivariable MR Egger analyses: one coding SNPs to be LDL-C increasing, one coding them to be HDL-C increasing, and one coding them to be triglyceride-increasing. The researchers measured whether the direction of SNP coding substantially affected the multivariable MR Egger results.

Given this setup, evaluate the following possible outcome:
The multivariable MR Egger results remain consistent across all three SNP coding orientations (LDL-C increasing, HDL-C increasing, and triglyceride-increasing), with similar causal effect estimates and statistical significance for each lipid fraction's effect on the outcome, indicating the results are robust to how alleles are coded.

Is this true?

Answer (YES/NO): YES